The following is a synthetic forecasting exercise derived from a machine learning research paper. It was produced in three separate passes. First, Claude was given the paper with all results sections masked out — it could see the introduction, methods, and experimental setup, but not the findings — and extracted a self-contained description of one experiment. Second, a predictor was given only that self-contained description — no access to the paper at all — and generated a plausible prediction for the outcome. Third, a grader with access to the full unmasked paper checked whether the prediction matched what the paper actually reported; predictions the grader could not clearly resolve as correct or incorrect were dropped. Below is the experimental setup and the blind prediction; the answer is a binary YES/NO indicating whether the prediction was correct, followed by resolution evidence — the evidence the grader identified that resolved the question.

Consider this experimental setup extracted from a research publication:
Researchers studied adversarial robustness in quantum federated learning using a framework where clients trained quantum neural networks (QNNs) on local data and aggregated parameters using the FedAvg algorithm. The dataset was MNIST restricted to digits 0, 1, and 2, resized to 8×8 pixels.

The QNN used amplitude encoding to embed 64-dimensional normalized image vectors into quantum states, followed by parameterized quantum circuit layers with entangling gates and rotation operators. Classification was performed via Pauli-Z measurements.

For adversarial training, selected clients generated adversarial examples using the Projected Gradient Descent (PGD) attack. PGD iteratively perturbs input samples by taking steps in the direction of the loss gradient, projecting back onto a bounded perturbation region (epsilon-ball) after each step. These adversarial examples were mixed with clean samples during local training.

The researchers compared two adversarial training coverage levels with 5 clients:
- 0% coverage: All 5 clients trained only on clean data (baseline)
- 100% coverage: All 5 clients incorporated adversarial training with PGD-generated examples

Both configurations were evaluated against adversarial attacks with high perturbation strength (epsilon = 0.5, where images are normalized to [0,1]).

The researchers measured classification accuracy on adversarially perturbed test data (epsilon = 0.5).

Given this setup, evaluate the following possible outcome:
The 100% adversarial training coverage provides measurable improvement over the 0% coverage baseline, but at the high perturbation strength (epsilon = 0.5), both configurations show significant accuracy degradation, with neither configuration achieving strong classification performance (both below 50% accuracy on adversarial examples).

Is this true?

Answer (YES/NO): NO